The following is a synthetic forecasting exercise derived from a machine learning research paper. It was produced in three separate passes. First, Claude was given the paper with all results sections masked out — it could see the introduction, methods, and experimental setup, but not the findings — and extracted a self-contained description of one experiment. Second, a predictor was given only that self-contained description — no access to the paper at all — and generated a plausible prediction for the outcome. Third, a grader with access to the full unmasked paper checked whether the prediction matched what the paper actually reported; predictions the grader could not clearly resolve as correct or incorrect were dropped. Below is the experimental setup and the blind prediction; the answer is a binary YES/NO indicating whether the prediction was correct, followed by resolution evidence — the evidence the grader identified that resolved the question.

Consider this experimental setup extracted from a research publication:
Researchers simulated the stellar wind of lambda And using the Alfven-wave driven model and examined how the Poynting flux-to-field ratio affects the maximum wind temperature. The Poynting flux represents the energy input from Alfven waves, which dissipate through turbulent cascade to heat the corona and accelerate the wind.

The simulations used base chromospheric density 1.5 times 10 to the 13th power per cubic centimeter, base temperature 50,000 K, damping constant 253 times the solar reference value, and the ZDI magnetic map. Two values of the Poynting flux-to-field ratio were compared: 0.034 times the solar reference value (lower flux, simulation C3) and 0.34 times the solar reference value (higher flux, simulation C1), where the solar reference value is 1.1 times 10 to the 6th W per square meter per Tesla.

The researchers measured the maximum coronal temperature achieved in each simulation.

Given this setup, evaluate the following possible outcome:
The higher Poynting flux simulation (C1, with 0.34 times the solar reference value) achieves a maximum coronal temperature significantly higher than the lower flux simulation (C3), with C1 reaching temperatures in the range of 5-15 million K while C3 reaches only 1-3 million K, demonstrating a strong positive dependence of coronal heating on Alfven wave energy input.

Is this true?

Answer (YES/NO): NO